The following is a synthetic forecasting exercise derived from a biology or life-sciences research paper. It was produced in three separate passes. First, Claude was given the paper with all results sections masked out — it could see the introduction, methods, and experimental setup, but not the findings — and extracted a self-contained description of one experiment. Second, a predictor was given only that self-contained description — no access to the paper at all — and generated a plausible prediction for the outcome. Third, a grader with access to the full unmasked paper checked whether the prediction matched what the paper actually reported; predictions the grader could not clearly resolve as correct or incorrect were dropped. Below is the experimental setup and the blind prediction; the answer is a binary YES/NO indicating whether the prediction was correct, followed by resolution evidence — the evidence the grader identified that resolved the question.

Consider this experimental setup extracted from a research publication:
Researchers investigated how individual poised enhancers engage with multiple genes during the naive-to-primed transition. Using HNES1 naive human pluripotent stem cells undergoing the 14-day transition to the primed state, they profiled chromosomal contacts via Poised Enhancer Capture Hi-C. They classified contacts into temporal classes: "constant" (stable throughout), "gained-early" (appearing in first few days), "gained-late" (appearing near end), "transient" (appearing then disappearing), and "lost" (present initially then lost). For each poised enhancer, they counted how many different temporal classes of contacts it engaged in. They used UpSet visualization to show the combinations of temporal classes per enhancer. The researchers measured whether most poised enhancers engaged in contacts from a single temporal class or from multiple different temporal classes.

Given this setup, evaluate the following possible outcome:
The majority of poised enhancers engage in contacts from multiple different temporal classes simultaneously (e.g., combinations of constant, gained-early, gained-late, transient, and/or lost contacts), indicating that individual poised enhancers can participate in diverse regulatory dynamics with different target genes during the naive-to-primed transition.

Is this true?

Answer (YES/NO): NO